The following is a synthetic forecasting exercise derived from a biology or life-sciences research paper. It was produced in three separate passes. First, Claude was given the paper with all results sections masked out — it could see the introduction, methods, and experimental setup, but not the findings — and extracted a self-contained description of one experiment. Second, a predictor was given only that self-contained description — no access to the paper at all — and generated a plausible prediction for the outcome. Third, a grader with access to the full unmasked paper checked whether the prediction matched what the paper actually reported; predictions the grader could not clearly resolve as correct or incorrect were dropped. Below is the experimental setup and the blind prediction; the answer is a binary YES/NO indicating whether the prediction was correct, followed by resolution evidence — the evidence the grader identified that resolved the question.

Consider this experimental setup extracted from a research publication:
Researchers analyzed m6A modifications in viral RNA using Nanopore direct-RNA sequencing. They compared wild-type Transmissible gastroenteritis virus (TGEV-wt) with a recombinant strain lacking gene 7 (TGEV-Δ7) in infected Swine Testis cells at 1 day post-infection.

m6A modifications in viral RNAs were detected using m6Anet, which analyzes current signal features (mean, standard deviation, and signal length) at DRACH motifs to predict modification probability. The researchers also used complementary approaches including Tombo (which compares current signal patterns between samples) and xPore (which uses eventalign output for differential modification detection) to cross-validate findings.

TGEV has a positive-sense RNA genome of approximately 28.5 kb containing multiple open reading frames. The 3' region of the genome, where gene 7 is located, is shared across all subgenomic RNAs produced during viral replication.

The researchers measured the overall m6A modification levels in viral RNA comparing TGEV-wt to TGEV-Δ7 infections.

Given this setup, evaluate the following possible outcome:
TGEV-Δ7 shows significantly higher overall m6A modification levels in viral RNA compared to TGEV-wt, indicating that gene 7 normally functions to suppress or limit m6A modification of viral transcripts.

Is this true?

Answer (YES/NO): YES